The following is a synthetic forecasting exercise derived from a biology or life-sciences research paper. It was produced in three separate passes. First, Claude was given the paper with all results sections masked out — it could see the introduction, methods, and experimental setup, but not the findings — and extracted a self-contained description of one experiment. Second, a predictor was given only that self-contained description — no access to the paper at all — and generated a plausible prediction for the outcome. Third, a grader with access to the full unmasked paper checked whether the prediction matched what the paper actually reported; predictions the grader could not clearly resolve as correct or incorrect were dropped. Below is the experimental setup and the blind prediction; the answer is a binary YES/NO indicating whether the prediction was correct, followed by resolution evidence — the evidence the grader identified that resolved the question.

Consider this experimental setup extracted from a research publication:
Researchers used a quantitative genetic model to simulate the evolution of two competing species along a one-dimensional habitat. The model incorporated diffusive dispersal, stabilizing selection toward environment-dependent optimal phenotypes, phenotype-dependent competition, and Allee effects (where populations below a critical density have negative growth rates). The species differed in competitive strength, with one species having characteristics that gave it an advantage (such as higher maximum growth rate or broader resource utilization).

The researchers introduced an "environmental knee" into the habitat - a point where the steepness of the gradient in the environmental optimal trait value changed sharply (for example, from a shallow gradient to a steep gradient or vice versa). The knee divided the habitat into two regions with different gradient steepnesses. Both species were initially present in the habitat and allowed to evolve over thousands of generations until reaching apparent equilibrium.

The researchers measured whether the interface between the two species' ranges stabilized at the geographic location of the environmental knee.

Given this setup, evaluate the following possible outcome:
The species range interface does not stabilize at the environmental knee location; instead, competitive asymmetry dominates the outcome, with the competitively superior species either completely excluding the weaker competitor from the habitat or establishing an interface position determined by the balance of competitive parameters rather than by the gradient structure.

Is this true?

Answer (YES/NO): NO